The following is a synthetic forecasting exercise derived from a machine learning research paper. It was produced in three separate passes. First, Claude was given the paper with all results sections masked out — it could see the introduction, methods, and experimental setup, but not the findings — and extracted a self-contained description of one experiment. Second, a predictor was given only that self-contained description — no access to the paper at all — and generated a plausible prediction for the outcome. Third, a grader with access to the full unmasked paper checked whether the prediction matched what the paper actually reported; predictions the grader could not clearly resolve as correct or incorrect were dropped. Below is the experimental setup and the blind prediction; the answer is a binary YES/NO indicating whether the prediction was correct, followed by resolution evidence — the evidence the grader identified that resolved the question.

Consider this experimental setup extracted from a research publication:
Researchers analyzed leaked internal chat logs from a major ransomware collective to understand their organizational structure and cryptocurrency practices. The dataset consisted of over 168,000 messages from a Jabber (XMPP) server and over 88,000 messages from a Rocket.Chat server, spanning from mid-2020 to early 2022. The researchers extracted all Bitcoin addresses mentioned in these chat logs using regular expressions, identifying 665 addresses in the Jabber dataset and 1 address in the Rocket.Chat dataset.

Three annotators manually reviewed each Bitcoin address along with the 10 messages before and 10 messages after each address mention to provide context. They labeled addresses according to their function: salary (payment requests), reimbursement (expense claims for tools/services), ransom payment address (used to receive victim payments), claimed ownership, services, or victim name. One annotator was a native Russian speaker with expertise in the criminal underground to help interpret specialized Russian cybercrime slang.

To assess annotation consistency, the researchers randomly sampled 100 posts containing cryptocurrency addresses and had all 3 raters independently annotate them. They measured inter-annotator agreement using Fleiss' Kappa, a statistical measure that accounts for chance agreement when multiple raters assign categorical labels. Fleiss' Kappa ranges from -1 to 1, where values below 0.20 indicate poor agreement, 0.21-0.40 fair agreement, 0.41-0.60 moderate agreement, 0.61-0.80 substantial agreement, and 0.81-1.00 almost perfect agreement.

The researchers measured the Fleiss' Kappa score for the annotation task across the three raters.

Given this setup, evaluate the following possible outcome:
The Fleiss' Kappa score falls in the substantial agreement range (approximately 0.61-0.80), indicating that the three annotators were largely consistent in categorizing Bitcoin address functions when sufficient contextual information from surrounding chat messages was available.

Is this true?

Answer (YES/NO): YES